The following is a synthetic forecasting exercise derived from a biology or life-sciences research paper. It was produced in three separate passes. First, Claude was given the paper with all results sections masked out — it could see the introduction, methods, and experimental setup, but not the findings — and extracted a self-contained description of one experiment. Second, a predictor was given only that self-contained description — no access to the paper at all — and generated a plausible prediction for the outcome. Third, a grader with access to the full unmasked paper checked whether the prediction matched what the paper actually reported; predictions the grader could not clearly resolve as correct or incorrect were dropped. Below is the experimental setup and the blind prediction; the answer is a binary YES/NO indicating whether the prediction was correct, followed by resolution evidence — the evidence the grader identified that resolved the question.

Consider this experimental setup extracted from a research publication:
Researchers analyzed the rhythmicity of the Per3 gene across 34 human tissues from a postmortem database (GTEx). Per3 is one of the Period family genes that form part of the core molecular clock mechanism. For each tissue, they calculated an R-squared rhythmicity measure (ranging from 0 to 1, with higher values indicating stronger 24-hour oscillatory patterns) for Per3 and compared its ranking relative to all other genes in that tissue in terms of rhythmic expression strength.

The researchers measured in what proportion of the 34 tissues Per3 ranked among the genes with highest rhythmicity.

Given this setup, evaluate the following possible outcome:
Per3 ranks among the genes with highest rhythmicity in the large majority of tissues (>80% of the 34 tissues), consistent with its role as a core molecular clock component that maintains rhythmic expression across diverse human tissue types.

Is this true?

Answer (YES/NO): NO